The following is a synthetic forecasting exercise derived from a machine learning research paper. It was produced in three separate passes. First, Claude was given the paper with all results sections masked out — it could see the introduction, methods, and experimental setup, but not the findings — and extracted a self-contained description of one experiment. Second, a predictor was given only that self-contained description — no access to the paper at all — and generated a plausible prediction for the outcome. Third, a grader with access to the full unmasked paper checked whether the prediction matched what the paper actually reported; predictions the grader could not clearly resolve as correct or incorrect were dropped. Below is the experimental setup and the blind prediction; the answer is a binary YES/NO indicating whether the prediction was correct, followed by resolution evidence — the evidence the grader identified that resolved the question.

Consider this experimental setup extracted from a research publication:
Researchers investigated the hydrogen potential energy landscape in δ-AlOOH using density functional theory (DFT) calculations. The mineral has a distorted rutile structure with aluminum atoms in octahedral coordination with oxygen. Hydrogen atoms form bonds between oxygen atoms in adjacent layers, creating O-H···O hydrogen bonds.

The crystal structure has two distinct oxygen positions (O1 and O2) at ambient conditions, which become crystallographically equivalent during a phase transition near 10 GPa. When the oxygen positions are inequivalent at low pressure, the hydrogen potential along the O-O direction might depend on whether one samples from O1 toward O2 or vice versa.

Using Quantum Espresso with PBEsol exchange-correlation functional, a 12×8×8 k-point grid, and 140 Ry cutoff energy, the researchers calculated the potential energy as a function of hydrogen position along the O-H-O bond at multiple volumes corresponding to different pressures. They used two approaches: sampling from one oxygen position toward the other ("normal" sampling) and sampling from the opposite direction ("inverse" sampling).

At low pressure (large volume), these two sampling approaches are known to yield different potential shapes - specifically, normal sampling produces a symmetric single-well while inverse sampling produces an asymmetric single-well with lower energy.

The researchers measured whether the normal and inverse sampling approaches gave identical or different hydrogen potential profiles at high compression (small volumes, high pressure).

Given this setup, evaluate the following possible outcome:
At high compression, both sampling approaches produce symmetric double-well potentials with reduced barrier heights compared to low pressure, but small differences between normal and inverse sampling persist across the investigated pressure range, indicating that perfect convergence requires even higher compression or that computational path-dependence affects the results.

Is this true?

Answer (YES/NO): NO